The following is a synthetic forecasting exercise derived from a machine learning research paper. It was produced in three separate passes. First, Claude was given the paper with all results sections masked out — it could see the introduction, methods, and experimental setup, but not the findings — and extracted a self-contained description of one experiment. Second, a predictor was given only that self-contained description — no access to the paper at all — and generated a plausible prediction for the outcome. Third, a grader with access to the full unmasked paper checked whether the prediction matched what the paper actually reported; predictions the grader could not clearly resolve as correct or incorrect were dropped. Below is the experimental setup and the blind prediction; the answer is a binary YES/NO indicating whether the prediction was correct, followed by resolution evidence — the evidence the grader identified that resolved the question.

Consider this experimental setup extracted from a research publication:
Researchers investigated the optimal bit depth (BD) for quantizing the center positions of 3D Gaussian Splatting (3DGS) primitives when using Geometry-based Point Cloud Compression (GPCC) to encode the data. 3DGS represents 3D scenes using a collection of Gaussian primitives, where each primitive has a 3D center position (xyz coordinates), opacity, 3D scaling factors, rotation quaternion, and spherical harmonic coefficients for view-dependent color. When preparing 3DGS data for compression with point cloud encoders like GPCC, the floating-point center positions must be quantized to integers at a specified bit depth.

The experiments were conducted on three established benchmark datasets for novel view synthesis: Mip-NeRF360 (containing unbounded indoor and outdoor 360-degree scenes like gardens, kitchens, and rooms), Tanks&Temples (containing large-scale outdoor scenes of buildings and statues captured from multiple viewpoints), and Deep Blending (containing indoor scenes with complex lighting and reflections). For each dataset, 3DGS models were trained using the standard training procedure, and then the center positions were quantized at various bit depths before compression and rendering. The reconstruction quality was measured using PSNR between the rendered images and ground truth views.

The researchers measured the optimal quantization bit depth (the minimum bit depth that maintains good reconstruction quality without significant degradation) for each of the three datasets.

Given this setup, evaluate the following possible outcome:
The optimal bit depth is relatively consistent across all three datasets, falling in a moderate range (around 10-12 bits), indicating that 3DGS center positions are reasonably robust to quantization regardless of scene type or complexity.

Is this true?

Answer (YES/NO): NO